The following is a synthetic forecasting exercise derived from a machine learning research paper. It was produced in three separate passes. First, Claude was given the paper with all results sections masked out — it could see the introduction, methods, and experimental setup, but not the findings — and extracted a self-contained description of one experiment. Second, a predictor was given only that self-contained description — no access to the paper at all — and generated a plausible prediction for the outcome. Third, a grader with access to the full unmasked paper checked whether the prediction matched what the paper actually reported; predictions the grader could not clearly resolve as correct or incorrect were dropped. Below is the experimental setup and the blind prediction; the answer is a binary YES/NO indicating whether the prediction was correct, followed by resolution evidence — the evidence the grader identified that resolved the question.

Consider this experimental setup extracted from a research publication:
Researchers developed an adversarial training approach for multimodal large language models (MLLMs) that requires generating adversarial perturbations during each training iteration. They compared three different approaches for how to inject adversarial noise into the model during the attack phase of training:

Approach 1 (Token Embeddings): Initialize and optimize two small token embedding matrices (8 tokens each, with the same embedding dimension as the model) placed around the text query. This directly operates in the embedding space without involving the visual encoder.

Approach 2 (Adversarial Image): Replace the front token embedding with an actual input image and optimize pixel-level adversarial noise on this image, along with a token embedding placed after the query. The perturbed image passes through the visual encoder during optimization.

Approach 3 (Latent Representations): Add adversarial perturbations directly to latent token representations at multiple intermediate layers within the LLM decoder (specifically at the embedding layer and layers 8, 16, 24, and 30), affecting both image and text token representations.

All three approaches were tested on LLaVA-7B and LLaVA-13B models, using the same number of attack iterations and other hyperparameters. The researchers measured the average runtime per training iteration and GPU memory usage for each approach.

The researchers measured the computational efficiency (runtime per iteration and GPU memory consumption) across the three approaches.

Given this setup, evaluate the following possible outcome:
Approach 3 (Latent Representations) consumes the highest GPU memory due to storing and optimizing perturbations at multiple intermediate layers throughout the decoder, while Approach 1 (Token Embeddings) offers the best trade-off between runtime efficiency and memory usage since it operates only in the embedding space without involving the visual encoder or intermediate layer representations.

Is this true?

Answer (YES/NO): NO